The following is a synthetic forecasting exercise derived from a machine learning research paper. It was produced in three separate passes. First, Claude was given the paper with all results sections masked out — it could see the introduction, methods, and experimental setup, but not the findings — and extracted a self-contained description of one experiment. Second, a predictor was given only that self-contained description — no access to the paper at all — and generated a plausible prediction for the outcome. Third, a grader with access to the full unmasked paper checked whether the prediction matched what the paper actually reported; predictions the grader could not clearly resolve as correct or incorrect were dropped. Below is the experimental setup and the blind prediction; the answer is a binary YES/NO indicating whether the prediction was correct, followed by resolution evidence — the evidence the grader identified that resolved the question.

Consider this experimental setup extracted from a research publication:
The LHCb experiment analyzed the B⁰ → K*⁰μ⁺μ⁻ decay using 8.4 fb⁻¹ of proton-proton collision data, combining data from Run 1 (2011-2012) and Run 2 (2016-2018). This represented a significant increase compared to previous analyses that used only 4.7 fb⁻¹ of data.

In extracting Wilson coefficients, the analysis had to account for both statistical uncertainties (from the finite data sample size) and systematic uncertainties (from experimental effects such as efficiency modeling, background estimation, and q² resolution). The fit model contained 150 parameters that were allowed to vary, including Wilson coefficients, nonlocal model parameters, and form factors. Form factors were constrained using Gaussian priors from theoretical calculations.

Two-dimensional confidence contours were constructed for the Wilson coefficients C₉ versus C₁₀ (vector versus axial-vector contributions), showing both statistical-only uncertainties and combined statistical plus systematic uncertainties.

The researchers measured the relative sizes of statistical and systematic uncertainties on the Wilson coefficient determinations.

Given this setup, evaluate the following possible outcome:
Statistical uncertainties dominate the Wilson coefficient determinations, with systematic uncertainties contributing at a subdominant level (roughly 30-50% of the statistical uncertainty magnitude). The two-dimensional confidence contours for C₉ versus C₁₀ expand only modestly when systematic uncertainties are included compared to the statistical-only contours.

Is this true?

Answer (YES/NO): NO